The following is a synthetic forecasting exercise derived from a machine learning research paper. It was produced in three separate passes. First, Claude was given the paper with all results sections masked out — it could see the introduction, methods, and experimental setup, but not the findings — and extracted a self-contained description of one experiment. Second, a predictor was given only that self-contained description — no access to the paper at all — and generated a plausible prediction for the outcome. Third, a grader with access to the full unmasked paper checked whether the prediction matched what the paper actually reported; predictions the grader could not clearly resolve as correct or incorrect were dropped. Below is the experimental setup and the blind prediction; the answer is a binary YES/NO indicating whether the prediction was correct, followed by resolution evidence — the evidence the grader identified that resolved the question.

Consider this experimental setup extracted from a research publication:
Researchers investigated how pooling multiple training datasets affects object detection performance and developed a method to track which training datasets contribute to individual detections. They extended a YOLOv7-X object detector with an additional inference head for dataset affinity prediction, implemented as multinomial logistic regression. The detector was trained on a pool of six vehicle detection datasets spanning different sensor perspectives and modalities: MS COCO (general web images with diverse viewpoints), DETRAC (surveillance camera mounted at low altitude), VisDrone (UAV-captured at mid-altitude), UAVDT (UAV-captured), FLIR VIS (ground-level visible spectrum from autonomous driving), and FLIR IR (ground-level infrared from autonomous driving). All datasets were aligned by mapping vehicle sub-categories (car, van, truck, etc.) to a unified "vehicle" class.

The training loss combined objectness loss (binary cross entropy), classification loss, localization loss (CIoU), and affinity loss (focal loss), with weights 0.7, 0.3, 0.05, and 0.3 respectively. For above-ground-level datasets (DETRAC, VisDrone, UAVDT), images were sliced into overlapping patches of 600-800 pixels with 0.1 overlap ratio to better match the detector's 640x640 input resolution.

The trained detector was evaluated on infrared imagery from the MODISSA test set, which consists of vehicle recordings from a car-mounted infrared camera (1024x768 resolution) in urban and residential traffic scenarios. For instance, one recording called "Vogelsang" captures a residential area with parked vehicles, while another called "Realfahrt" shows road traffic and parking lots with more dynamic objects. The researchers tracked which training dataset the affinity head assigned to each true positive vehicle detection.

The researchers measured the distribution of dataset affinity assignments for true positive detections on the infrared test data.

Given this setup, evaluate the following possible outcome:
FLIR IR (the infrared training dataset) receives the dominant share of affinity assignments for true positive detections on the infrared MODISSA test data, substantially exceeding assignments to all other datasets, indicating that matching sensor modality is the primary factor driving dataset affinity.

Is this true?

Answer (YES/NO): YES